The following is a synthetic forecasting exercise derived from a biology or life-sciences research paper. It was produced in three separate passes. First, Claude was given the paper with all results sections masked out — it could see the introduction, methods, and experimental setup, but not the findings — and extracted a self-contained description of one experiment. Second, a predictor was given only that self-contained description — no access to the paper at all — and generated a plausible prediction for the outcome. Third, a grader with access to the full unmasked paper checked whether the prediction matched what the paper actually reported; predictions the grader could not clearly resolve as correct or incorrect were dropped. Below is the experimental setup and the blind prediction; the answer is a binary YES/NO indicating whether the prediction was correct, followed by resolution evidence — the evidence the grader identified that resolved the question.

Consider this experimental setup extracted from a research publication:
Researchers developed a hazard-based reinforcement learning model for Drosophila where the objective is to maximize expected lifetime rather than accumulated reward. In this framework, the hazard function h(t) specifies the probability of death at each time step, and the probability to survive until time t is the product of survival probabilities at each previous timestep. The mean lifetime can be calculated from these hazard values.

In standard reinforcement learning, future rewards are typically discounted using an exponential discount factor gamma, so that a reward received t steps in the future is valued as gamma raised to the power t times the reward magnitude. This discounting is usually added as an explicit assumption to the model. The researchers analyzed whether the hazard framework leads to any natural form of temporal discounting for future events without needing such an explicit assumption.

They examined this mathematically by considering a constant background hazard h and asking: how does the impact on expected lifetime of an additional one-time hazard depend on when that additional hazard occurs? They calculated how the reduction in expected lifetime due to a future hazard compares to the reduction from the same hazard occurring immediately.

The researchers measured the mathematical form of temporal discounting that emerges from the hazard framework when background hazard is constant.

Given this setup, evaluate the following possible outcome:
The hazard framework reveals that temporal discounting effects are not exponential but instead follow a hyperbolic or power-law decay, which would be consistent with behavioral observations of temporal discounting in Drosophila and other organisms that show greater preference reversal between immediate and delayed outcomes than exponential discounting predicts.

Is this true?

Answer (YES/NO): NO